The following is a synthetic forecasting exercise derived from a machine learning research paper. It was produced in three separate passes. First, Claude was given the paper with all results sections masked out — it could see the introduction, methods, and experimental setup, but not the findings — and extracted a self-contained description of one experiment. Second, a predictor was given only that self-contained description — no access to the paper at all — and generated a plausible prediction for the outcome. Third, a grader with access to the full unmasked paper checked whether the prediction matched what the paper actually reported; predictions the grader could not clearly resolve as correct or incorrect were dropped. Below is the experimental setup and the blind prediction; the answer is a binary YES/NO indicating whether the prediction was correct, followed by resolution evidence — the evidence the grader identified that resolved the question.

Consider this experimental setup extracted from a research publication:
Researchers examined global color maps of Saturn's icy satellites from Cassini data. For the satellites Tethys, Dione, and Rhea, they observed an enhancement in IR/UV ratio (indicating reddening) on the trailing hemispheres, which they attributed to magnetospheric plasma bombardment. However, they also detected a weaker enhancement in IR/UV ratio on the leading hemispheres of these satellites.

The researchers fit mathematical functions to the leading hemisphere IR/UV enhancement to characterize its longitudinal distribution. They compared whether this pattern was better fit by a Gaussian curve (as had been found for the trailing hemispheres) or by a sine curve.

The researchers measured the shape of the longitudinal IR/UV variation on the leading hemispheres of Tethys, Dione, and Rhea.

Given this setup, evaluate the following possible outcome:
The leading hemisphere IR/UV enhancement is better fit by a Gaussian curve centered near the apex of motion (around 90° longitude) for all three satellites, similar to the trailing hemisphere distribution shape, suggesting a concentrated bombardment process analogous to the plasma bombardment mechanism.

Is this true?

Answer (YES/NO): NO